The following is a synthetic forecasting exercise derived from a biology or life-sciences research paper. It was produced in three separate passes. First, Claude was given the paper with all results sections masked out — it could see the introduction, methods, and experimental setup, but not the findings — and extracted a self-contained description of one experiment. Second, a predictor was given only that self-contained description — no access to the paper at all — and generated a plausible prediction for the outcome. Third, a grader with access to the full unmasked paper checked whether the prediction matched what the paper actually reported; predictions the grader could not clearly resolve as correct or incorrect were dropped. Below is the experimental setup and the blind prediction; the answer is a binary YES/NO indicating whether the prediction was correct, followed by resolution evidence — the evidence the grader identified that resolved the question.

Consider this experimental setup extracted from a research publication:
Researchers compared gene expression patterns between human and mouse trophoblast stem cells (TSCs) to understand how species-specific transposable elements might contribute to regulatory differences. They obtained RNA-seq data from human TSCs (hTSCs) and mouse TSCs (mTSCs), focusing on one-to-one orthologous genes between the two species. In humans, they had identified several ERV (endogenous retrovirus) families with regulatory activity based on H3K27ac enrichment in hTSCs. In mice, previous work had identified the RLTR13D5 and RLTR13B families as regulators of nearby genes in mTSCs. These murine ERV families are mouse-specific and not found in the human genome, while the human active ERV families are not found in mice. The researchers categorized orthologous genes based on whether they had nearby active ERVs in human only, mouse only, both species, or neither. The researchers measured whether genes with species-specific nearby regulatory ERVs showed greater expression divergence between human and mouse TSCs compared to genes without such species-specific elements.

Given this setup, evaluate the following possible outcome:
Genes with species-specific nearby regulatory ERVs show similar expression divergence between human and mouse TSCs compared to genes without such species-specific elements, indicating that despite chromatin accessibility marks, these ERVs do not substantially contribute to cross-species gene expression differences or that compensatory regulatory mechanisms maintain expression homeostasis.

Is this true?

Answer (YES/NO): NO